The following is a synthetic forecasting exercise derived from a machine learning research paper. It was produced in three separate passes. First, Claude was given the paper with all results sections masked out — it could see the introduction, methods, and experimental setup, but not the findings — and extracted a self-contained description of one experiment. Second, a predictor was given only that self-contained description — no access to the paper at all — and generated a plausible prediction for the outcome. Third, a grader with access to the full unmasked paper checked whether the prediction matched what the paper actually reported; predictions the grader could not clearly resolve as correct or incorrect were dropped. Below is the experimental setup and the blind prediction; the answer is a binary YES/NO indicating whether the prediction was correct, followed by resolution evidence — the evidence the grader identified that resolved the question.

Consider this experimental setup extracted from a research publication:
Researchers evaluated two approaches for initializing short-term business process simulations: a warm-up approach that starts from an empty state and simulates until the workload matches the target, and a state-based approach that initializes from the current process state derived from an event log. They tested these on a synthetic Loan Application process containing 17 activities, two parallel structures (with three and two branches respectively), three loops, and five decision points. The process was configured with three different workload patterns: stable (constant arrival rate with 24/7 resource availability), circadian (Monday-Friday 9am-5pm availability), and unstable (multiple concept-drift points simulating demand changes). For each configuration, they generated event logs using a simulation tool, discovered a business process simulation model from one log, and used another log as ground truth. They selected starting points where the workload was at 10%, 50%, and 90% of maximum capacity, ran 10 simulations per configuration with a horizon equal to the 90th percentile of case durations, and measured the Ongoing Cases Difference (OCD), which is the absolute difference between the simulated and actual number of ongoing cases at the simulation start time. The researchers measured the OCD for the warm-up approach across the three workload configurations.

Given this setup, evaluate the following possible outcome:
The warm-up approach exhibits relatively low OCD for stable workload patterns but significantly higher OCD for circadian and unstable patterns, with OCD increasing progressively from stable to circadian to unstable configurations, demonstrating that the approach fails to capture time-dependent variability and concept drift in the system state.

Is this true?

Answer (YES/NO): NO